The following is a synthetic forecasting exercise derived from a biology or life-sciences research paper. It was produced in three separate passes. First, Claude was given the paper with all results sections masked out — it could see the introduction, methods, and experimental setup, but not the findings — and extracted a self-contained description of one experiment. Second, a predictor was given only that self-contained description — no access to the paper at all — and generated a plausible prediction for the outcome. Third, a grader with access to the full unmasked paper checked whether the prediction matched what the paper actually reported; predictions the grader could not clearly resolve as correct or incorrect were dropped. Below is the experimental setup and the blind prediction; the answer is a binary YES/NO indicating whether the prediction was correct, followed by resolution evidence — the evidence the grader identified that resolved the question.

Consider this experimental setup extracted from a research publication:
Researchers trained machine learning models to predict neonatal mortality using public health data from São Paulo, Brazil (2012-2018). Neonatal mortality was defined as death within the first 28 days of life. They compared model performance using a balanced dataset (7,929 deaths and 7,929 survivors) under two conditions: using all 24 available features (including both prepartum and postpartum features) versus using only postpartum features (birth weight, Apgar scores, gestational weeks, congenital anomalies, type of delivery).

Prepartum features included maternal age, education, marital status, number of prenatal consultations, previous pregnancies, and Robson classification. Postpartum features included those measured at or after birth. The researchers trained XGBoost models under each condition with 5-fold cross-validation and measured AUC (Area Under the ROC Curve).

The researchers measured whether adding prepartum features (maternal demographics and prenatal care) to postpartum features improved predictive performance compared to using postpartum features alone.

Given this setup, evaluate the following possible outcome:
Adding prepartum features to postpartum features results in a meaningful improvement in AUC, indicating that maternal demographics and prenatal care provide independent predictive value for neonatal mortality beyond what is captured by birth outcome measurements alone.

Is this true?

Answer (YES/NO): NO